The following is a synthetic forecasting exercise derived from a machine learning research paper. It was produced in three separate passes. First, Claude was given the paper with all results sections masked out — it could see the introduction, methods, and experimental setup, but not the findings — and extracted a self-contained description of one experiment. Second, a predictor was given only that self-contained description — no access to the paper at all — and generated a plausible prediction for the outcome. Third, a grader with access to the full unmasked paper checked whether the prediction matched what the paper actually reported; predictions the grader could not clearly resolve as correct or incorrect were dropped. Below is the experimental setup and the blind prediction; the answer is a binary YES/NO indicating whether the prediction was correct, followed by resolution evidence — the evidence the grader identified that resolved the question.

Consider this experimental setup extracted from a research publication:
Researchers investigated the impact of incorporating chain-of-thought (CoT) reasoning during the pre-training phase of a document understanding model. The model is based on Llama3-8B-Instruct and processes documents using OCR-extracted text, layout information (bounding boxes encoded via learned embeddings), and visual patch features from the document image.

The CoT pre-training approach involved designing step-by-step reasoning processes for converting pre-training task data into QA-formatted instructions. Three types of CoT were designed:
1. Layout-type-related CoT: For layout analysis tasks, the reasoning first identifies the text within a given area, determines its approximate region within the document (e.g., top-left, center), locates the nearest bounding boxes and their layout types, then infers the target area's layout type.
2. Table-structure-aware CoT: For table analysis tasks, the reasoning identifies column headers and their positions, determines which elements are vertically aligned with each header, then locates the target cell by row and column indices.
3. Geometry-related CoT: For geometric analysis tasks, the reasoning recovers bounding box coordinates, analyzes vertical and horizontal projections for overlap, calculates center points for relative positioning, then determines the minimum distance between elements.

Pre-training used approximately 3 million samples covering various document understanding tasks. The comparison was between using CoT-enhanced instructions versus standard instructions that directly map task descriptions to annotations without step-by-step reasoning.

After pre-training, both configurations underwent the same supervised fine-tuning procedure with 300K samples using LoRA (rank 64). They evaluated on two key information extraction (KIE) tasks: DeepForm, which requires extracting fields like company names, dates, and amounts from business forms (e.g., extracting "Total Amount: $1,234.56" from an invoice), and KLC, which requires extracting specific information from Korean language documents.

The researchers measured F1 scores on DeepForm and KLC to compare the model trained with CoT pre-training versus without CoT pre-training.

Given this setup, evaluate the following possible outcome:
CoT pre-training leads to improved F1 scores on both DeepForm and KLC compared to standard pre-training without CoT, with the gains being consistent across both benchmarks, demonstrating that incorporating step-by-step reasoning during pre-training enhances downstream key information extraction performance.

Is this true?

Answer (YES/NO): NO